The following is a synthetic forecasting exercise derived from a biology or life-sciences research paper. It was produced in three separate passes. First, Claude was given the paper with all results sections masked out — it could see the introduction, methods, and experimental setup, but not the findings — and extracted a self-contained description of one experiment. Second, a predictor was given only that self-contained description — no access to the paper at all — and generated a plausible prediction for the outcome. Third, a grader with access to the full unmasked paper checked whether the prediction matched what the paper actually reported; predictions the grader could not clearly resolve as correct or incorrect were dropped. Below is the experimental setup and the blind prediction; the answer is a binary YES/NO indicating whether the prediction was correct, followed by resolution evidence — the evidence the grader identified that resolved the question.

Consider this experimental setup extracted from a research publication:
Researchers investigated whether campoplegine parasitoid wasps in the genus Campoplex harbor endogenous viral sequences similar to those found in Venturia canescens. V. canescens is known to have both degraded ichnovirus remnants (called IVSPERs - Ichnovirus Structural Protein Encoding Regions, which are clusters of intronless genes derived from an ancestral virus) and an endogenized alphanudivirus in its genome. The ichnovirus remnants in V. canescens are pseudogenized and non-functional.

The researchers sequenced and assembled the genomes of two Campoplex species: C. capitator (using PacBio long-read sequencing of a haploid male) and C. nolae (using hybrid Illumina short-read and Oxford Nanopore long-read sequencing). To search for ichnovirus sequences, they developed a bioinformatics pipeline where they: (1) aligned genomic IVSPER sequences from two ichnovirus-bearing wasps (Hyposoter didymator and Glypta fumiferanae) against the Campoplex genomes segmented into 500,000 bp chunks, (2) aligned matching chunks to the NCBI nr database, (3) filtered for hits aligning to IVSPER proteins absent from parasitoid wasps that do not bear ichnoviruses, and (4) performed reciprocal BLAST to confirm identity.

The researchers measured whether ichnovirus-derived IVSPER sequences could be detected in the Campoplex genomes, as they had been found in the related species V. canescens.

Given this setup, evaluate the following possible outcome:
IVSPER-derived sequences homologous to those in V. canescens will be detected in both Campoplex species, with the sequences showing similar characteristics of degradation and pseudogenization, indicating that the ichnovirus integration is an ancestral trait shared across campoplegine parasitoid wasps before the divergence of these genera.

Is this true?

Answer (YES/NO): NO